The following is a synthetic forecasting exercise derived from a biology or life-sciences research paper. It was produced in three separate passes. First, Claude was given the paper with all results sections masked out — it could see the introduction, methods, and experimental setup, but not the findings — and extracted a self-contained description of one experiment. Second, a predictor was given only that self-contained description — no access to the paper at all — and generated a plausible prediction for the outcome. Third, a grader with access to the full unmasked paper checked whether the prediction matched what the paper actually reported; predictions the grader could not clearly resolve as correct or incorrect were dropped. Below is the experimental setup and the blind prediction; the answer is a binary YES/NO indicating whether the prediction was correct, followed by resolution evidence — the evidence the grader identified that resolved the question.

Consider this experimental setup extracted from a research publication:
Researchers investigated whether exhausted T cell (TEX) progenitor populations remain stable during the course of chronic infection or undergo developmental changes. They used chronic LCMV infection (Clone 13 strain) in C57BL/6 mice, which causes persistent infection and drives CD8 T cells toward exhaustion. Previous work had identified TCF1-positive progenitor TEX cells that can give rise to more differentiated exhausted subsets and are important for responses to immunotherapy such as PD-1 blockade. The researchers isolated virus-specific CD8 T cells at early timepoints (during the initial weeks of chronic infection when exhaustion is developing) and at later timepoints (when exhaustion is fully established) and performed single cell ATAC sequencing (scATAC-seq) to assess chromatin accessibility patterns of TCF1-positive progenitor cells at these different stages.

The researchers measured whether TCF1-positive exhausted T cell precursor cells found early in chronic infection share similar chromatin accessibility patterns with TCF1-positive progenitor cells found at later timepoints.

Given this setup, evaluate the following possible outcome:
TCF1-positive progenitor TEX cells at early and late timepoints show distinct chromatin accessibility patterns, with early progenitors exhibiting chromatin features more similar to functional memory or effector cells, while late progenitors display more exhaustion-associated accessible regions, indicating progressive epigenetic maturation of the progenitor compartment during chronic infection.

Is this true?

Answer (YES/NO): NO